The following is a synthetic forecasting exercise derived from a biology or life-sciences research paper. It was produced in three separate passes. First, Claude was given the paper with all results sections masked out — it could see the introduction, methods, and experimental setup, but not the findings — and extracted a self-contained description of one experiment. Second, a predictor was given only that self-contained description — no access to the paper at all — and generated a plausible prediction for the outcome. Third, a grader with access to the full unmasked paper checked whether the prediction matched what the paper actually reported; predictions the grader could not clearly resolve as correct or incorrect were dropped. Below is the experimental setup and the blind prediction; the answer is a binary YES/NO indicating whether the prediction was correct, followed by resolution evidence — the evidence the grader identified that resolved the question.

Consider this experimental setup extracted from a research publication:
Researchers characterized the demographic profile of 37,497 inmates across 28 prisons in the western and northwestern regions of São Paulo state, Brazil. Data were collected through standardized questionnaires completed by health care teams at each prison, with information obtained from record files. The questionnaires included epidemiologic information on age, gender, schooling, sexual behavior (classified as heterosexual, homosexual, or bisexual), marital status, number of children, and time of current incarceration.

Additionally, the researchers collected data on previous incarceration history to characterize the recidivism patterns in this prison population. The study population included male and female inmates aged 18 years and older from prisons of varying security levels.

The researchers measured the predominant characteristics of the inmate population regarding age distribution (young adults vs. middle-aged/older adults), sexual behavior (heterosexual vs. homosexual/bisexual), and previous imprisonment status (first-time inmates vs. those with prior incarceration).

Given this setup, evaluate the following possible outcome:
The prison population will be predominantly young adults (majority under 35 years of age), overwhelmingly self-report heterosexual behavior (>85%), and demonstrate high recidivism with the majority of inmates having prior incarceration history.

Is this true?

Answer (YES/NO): NO